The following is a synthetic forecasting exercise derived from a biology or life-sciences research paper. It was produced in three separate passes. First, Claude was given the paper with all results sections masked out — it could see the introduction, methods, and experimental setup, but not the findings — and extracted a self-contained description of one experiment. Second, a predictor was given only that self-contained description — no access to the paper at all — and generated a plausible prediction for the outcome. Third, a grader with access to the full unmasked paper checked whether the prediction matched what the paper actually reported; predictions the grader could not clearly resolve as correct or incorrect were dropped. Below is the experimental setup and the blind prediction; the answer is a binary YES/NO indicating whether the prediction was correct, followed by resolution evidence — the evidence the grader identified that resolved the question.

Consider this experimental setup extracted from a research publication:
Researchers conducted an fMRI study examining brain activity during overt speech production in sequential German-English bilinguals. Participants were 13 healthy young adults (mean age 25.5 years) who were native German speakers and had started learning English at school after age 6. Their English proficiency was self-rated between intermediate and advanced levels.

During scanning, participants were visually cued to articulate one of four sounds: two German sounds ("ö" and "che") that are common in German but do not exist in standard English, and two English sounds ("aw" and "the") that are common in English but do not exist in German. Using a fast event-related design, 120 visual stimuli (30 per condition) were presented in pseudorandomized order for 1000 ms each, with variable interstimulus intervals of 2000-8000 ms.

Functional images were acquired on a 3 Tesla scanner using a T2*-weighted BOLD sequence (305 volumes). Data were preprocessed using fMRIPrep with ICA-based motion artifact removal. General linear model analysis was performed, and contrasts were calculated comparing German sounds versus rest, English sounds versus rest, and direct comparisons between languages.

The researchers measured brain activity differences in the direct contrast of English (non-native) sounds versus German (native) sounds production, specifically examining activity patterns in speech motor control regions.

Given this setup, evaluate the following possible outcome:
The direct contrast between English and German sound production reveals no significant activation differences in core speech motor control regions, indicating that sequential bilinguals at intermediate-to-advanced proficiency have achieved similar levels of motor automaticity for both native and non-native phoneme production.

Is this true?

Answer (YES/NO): NO